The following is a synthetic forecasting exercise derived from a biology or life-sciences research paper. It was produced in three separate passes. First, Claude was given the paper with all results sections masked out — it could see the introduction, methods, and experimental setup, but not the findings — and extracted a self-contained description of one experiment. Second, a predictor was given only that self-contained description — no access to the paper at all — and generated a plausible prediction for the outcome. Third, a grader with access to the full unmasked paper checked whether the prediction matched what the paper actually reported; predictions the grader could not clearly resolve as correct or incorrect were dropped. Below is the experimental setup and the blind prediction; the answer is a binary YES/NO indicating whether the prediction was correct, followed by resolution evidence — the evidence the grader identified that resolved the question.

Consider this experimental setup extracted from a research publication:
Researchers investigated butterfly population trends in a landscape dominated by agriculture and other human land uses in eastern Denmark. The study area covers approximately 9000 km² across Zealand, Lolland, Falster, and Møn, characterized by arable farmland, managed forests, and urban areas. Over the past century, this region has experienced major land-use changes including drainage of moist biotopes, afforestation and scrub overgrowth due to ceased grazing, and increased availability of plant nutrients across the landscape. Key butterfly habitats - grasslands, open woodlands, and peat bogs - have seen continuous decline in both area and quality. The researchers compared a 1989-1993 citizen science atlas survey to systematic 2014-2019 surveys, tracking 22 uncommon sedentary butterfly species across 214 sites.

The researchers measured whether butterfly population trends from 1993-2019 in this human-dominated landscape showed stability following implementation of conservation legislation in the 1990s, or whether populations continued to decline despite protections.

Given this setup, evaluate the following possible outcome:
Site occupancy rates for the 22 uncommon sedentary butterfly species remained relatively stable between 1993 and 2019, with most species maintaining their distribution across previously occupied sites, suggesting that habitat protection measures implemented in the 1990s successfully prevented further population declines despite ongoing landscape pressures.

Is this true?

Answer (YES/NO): NO